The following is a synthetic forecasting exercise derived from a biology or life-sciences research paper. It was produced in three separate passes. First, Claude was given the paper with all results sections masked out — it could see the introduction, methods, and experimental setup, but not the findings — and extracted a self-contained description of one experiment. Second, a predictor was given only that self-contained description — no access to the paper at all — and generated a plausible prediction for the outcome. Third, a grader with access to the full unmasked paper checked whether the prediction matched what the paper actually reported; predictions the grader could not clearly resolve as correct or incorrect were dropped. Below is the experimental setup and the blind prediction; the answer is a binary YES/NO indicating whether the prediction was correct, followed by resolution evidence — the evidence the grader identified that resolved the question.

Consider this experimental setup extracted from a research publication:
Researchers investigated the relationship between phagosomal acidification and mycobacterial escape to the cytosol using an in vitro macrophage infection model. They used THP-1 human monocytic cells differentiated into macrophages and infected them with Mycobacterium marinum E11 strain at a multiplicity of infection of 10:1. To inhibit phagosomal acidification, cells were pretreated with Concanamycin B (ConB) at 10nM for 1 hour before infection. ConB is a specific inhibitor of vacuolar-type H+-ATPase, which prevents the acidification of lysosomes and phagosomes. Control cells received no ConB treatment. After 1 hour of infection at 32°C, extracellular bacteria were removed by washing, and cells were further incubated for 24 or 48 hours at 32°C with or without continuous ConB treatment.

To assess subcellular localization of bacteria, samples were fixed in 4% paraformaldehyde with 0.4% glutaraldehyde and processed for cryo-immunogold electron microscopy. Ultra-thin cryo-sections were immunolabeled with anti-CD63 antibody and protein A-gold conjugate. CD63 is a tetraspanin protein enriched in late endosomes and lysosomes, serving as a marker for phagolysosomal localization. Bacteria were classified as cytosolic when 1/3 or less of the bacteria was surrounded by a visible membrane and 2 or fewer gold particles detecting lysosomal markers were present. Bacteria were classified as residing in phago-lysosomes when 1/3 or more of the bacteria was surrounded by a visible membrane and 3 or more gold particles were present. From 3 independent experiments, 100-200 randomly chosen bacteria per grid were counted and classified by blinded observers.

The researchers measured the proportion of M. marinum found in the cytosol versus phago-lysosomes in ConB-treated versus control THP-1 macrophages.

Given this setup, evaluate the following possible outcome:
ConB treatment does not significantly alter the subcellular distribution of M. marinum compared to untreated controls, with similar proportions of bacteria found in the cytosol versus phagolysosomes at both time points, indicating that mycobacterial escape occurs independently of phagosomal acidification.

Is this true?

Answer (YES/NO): YES